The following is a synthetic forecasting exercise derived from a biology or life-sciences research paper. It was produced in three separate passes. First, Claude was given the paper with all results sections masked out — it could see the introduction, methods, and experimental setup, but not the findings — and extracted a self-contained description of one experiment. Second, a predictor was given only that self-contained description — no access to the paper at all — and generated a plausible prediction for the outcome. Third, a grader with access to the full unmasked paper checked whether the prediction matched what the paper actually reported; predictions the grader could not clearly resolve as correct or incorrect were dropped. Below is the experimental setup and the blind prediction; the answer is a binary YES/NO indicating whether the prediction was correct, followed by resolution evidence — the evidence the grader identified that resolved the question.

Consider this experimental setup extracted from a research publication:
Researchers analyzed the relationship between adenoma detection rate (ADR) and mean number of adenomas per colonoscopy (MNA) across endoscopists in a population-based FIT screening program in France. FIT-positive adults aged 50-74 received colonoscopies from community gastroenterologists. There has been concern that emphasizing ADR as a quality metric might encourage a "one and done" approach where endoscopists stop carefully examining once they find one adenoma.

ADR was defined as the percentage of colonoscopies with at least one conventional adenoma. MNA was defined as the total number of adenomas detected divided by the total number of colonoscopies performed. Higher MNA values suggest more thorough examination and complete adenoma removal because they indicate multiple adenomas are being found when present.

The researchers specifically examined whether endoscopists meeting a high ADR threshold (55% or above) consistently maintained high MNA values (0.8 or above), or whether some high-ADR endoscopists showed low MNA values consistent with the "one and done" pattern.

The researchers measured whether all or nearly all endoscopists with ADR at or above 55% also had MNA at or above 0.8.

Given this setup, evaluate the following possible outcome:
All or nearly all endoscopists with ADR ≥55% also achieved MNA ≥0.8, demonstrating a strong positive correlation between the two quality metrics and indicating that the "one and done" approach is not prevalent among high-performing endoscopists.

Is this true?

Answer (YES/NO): YES